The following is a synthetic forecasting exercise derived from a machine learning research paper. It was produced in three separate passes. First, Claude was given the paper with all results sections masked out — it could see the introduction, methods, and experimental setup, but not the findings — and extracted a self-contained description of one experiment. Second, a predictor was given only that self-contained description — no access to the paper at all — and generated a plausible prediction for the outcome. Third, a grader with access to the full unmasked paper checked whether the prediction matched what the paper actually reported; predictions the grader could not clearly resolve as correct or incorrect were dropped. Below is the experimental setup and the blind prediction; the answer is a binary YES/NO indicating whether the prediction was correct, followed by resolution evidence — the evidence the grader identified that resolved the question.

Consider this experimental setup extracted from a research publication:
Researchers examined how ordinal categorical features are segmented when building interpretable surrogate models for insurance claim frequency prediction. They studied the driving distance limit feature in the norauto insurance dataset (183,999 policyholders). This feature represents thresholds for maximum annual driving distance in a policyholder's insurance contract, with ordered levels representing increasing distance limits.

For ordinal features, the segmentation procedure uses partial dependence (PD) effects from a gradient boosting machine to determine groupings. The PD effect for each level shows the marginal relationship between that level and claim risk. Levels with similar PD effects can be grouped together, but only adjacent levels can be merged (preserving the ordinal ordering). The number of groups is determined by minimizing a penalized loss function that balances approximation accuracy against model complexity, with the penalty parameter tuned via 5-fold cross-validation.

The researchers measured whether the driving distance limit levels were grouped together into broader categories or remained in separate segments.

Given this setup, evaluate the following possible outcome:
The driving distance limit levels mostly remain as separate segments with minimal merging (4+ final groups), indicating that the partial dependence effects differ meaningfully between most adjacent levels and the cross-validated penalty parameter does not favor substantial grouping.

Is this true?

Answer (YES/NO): YES